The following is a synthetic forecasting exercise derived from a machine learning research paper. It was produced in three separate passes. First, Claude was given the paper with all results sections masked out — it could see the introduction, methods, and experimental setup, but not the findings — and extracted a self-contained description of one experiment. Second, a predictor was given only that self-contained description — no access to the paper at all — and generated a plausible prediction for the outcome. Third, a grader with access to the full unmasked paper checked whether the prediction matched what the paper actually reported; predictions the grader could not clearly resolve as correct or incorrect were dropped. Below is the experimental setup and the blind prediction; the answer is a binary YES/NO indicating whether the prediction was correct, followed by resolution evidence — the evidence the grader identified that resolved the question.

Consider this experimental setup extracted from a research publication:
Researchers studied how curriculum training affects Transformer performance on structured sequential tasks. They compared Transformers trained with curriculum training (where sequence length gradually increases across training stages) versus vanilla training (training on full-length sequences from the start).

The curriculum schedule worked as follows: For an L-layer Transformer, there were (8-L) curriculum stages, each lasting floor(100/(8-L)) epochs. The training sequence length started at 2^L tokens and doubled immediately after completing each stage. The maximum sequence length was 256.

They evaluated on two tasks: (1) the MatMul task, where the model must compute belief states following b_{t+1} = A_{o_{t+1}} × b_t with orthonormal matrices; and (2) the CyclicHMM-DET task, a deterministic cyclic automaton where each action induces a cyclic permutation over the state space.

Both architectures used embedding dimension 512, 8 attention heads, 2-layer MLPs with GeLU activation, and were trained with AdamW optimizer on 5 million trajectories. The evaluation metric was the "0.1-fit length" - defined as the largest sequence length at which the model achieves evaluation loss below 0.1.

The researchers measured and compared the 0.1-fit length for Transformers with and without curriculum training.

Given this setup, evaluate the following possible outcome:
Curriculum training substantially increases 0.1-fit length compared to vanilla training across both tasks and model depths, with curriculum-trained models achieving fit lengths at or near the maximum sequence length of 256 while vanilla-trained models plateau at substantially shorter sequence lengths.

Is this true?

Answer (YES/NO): NO